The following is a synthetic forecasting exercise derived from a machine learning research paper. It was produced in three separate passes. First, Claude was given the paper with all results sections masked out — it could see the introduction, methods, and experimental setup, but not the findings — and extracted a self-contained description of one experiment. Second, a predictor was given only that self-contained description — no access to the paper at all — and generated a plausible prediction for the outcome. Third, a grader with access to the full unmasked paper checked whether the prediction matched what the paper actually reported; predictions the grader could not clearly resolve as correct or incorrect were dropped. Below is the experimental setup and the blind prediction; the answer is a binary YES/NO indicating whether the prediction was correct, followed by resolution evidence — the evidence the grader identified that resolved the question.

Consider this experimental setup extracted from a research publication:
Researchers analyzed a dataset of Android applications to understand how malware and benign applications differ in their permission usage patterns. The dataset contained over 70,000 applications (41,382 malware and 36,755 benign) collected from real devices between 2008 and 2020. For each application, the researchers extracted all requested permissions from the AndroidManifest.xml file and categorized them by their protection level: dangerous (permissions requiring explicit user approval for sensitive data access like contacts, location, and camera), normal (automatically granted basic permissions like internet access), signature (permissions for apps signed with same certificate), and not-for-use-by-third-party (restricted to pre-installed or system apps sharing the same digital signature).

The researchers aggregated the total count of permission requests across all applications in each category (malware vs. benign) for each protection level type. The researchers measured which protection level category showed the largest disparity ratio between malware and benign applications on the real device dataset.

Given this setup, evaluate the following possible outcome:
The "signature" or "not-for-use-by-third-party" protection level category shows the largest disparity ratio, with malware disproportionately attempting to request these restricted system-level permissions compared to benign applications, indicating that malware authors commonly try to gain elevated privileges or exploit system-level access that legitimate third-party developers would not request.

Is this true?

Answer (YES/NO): YES